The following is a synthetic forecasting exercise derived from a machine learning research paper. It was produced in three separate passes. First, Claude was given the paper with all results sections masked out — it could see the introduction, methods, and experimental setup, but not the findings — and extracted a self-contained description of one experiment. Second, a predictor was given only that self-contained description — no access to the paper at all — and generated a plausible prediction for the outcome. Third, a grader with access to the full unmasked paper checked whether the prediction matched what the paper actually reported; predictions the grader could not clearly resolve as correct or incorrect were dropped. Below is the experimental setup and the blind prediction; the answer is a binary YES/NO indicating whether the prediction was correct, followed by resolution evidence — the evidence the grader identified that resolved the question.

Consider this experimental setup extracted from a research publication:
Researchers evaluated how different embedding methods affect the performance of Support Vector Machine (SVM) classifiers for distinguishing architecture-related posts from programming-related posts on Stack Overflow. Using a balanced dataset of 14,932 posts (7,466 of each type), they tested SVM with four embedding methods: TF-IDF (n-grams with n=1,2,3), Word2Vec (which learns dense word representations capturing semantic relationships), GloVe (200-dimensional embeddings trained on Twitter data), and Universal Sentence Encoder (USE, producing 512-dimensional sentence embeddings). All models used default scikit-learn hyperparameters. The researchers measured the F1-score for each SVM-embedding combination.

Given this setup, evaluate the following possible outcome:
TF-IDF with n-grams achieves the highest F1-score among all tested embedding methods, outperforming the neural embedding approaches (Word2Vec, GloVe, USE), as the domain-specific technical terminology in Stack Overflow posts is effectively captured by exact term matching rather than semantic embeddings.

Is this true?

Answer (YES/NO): YES